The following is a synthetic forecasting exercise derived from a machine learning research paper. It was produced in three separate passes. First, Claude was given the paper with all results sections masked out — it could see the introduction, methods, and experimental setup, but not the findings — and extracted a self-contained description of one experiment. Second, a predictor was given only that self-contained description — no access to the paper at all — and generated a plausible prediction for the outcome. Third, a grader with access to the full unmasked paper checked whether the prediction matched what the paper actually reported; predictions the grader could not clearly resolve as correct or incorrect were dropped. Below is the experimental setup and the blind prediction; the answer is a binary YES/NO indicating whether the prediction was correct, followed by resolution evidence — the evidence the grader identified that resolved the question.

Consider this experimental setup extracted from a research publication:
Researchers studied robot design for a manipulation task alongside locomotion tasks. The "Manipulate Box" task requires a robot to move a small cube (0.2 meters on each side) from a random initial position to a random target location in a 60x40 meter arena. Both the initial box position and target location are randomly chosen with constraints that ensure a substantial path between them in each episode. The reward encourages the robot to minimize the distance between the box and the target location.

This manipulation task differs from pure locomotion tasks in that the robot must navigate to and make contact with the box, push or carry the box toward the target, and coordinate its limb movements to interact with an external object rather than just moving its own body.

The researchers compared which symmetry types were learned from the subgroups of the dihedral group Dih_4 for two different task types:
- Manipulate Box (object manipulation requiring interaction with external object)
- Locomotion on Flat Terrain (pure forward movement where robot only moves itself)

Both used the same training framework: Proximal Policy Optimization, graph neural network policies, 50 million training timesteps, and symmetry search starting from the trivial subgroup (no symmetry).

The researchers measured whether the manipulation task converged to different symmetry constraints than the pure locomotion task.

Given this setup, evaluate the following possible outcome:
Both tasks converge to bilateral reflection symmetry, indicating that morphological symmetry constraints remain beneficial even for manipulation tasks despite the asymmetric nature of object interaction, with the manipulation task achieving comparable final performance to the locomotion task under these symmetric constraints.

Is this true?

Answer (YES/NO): NO